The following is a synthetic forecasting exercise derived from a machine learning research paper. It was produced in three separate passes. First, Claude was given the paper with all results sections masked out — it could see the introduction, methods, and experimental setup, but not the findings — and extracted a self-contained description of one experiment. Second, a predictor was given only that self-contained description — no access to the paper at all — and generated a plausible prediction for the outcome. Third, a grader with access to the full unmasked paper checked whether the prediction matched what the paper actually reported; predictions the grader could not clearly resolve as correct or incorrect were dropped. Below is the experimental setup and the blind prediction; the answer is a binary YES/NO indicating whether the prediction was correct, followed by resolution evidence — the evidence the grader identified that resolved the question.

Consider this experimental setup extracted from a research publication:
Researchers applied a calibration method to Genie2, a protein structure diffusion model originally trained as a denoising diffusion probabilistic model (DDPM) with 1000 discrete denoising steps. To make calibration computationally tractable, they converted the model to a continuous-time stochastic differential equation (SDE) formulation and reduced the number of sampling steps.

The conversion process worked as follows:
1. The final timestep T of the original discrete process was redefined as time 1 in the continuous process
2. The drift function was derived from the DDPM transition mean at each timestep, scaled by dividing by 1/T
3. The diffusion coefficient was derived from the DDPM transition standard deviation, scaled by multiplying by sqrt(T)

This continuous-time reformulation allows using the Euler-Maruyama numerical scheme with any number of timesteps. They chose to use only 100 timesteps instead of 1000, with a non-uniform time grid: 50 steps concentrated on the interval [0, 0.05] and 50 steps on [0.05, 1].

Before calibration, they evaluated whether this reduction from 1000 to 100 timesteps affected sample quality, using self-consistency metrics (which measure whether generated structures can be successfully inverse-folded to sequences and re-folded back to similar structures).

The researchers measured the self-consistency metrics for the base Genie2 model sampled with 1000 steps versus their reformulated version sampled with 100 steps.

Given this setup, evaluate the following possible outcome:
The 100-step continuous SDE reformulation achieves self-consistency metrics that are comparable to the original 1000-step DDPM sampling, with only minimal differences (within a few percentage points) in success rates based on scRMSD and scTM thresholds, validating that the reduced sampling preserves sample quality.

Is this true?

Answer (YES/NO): YES